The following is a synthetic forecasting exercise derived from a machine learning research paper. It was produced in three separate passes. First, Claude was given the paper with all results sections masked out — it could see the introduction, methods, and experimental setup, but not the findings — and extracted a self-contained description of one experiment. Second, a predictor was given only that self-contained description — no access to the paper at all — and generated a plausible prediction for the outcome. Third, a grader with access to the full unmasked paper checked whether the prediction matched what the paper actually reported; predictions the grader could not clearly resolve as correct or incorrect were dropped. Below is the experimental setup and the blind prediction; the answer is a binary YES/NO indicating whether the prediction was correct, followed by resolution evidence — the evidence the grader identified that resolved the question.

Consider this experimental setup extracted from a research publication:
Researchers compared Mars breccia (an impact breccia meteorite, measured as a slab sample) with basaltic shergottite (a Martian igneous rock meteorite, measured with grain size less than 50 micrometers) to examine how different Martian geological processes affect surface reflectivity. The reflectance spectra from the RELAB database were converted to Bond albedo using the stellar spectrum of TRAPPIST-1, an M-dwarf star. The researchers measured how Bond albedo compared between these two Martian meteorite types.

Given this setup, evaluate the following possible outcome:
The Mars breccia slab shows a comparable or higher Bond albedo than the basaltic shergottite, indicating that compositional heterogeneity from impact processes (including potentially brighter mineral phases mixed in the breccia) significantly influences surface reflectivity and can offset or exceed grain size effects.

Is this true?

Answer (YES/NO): NO